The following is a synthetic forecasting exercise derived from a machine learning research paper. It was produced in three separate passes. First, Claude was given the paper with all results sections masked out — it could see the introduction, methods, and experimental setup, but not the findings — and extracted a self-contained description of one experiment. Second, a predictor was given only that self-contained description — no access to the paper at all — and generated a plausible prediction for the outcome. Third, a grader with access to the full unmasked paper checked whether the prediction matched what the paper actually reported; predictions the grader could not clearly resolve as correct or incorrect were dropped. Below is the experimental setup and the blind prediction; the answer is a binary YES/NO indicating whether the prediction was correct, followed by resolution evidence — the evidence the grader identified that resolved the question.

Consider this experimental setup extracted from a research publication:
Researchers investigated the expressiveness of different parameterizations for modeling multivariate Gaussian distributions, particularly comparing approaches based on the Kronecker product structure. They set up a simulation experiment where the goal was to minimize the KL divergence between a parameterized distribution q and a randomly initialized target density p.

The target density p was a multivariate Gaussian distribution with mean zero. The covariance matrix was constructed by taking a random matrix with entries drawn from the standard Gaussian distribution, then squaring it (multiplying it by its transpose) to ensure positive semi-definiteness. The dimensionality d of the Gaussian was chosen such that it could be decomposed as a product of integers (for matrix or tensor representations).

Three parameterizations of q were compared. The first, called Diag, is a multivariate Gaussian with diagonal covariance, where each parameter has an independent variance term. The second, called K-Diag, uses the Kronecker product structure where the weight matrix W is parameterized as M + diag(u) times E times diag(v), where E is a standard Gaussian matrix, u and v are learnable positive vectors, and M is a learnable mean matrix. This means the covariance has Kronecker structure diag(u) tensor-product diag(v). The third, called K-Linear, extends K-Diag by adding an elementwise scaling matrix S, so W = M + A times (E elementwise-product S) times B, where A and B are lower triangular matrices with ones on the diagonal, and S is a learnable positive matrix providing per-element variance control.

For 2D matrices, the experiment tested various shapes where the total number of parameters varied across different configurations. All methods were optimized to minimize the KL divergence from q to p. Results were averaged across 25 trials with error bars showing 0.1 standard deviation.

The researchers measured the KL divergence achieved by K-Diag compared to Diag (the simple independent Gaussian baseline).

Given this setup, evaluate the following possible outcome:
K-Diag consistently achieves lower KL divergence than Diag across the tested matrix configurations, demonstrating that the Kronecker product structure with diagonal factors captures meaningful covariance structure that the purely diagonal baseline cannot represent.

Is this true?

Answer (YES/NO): NO